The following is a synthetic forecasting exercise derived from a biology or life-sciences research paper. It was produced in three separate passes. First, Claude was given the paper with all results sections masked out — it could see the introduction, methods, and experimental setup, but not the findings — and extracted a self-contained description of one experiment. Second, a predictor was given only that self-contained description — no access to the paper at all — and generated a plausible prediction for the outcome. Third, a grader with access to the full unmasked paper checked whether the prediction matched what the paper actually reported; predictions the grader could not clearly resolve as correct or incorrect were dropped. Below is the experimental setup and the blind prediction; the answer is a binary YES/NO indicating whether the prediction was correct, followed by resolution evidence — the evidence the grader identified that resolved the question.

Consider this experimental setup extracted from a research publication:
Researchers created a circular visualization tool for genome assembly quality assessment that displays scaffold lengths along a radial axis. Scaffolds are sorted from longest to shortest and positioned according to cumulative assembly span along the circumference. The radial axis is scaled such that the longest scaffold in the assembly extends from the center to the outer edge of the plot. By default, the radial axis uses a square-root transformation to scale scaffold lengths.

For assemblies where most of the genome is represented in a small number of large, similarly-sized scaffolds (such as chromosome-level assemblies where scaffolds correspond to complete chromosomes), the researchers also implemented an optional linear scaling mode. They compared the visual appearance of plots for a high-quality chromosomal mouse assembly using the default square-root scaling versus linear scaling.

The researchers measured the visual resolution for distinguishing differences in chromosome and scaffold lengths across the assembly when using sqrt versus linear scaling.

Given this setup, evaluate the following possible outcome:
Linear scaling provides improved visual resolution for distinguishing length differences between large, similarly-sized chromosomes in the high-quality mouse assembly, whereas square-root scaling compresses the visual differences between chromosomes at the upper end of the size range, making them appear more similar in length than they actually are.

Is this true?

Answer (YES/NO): YES